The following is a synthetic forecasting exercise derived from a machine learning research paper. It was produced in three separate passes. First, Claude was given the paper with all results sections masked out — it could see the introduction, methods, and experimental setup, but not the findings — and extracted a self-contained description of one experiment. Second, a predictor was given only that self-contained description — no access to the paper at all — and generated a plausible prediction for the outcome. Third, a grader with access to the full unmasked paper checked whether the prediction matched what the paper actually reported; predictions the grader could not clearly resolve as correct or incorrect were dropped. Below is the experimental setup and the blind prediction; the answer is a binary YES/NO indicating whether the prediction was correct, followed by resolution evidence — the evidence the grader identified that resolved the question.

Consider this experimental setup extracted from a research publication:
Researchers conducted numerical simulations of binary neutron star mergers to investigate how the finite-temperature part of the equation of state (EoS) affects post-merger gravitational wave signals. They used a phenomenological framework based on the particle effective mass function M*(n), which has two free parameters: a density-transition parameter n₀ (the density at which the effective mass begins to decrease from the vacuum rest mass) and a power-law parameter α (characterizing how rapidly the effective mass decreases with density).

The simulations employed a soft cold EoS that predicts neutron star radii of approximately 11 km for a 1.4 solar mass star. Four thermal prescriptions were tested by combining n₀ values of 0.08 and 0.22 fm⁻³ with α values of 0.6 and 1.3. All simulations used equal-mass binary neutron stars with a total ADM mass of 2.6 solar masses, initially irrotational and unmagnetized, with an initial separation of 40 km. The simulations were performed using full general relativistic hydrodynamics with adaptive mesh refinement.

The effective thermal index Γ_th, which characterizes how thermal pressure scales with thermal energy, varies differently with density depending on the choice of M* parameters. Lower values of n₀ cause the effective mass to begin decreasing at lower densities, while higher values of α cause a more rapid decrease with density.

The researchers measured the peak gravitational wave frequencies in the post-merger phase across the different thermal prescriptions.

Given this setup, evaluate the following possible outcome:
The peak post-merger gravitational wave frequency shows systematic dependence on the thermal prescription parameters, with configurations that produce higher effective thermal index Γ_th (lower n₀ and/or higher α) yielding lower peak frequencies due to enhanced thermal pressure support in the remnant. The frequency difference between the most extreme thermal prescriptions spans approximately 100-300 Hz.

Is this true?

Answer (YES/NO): NO